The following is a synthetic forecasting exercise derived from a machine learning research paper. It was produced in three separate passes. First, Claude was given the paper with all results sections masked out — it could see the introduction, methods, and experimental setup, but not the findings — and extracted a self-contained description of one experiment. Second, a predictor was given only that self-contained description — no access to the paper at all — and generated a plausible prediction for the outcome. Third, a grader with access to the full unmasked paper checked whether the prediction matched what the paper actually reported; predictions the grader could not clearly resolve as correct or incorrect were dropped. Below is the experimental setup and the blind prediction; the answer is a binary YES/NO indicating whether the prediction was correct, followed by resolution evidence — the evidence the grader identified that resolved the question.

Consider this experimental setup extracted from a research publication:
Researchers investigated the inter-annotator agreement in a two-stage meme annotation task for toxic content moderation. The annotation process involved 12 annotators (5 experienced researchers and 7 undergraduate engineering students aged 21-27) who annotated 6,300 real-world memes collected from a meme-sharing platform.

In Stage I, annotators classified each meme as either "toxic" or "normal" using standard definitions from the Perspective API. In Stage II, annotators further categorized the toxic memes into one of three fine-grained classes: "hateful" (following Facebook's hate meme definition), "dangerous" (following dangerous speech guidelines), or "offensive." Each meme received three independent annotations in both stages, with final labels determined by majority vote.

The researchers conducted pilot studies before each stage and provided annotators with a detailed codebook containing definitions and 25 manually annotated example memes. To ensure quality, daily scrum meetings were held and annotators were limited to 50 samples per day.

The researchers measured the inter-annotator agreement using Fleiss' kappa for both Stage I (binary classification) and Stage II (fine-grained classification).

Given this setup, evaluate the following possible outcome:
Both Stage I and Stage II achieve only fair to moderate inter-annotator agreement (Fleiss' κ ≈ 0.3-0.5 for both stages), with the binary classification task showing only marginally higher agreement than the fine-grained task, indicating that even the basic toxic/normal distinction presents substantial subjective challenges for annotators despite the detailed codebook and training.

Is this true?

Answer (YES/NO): NO